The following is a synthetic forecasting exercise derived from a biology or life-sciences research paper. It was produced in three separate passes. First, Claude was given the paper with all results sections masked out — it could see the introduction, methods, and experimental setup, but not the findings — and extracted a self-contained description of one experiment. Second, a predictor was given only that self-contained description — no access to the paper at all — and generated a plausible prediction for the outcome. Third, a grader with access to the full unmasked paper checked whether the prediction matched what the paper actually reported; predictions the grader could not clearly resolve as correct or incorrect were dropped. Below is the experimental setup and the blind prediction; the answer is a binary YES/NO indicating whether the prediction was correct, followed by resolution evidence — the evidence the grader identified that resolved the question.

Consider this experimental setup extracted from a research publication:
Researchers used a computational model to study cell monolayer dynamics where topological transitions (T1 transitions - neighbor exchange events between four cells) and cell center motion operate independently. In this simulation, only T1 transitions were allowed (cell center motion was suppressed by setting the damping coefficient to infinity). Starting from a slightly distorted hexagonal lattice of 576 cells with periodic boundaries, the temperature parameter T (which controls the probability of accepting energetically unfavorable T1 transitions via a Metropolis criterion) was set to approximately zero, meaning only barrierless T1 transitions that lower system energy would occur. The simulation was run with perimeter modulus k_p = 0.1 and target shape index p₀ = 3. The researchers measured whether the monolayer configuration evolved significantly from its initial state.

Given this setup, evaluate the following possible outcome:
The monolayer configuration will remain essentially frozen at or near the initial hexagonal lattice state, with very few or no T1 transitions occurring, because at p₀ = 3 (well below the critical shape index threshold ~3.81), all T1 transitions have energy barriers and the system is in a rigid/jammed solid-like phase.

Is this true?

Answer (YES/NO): YES